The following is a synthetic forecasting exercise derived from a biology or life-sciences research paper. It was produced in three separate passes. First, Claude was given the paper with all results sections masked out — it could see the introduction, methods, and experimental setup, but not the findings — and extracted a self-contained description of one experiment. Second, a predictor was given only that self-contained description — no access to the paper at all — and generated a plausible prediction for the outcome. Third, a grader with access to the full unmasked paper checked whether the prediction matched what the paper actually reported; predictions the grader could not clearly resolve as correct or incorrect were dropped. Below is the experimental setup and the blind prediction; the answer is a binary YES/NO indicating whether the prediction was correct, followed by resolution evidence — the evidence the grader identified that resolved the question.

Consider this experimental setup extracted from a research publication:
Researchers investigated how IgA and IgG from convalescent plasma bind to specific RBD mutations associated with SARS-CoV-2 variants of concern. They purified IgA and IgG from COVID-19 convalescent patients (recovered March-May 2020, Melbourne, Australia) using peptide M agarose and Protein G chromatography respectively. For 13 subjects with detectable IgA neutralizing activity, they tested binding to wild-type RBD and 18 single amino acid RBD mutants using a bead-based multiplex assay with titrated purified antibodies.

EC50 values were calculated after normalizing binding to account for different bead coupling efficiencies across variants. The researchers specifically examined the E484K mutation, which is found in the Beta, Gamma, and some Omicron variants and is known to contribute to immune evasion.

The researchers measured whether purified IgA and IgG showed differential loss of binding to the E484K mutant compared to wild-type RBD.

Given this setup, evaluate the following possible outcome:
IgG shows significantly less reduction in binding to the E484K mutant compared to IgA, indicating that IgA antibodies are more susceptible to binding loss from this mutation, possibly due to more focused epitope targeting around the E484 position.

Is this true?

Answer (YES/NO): NO